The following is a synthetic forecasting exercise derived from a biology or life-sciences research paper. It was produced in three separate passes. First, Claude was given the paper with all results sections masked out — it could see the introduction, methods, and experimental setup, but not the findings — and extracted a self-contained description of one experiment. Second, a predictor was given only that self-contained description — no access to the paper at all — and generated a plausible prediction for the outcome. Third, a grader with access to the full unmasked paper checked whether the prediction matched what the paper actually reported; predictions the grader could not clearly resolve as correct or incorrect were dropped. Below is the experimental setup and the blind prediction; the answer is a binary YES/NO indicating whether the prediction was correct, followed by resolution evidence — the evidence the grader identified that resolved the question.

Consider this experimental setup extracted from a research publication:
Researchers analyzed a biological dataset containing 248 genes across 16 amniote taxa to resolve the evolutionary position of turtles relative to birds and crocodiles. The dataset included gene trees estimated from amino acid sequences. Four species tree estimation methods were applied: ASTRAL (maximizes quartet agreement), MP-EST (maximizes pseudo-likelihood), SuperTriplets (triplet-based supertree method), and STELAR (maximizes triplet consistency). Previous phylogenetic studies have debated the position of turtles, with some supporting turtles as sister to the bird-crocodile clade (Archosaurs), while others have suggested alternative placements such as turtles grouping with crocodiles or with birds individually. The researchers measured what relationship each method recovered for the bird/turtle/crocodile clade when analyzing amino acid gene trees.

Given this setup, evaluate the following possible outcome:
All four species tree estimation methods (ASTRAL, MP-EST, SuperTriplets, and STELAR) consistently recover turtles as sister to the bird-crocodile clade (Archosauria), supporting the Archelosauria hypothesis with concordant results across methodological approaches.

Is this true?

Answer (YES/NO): NO